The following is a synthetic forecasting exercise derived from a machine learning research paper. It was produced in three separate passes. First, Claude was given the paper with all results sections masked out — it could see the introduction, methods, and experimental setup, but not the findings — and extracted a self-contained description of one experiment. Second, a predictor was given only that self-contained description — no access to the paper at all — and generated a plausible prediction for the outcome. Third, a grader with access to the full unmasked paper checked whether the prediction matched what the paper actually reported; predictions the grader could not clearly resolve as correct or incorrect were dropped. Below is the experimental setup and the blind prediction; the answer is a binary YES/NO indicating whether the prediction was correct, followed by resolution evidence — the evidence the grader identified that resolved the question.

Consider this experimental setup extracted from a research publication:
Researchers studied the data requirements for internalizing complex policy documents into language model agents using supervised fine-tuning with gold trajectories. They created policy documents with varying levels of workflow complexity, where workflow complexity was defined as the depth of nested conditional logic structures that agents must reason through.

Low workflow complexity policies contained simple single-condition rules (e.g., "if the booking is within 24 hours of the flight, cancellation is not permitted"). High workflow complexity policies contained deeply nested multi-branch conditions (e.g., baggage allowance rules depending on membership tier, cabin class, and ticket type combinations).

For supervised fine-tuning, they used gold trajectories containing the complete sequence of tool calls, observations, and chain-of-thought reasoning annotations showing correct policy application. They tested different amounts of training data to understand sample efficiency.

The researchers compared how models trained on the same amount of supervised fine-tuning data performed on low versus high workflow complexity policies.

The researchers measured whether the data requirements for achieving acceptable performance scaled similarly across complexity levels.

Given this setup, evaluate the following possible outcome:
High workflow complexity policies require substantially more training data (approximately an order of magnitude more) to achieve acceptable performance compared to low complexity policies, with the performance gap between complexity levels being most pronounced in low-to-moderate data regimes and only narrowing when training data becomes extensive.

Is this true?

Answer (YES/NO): NO